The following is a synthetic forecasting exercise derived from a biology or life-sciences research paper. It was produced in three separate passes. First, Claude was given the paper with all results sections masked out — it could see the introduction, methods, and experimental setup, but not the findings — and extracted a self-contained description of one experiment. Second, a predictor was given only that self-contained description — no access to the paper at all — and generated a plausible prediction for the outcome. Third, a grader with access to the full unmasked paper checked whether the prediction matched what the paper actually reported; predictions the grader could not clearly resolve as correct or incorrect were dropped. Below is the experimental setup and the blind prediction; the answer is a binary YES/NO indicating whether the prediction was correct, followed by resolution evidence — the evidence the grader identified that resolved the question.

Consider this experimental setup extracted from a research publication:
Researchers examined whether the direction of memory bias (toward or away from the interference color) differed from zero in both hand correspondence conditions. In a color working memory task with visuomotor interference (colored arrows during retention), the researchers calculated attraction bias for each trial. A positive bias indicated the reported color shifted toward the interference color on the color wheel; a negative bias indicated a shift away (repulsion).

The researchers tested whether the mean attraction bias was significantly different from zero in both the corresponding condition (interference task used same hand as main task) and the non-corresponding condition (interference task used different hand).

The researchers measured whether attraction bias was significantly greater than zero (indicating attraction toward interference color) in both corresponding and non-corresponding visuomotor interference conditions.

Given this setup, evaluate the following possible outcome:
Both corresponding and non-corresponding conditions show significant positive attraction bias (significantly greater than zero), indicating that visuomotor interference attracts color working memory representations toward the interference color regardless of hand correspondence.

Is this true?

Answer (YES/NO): YES